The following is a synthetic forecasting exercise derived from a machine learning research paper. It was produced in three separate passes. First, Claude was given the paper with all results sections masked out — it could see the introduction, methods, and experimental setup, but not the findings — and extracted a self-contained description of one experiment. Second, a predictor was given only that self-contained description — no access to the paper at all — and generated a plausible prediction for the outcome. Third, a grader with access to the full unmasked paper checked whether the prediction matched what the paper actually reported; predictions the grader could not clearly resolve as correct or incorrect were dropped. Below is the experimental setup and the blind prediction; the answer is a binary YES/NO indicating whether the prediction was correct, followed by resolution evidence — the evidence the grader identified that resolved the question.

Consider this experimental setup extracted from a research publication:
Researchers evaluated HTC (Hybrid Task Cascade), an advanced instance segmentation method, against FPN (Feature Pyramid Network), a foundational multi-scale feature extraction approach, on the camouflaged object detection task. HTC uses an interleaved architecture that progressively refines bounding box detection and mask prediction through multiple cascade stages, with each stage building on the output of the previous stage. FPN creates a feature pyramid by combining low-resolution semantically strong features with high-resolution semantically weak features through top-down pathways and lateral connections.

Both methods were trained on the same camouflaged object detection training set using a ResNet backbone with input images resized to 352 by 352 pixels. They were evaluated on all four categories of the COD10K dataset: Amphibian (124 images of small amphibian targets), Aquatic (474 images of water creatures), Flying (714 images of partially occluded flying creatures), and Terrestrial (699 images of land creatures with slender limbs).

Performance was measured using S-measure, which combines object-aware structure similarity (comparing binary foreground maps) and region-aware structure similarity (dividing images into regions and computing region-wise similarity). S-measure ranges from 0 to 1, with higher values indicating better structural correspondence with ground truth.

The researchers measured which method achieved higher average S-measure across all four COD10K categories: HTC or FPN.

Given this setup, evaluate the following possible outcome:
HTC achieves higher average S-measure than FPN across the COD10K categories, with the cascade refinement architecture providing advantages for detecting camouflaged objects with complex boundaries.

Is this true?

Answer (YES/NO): NO